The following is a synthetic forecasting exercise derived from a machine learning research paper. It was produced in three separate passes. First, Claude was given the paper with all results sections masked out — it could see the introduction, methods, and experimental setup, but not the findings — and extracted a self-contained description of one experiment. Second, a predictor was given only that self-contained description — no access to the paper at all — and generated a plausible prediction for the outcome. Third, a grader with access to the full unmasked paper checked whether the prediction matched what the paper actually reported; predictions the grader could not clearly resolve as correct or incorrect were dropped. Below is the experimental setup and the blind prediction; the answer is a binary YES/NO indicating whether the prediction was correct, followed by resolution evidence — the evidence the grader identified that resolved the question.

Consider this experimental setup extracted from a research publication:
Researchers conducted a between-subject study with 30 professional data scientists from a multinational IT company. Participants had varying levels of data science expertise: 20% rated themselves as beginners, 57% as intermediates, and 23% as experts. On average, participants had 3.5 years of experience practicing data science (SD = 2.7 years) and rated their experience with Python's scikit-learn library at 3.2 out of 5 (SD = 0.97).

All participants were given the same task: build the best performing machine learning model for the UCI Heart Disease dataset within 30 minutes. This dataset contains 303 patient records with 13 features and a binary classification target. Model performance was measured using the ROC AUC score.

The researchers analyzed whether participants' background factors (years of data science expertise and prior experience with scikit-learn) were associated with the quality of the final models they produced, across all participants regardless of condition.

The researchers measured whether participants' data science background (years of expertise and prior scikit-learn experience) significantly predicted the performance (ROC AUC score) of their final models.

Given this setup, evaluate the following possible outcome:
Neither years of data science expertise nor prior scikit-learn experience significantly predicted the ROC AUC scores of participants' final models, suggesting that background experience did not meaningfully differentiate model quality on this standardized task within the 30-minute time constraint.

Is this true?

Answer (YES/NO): YES